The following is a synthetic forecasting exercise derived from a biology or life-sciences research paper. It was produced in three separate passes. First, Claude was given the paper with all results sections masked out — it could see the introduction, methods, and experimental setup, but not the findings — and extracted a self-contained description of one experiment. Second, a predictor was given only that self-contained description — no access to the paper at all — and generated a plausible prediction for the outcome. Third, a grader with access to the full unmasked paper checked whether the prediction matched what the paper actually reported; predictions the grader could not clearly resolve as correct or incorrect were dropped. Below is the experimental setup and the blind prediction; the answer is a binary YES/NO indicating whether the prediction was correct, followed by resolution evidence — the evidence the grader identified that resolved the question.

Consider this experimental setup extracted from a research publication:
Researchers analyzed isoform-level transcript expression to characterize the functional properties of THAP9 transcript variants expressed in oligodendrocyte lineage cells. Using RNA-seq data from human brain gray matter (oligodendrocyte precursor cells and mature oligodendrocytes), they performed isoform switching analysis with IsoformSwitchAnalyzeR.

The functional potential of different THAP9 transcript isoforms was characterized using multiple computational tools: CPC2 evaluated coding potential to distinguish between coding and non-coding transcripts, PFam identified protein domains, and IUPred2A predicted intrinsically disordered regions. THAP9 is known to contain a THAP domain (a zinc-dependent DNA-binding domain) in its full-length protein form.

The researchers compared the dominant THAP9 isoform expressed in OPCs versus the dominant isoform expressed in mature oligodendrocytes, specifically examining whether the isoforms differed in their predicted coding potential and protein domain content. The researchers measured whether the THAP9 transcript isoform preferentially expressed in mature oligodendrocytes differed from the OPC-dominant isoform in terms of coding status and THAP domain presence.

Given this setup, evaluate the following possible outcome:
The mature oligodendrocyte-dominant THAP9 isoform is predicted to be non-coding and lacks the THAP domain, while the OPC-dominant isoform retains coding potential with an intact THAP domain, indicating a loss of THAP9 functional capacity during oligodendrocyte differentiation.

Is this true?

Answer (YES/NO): NO